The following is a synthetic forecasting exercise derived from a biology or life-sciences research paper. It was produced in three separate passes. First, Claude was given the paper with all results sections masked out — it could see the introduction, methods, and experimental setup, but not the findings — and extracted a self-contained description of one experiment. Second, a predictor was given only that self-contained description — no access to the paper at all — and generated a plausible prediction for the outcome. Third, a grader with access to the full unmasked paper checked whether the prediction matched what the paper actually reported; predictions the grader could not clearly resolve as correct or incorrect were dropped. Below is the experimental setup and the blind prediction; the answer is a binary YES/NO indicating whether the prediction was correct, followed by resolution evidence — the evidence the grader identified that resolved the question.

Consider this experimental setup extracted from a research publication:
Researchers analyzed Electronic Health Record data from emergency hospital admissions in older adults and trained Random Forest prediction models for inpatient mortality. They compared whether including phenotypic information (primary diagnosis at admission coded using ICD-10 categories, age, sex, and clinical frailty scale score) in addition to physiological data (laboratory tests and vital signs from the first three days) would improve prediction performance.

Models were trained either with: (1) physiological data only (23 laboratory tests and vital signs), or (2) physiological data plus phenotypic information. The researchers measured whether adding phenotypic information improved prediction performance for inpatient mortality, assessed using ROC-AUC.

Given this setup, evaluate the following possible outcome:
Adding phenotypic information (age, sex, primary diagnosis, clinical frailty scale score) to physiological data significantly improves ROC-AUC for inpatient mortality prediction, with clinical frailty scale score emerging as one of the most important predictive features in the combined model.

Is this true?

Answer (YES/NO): NO